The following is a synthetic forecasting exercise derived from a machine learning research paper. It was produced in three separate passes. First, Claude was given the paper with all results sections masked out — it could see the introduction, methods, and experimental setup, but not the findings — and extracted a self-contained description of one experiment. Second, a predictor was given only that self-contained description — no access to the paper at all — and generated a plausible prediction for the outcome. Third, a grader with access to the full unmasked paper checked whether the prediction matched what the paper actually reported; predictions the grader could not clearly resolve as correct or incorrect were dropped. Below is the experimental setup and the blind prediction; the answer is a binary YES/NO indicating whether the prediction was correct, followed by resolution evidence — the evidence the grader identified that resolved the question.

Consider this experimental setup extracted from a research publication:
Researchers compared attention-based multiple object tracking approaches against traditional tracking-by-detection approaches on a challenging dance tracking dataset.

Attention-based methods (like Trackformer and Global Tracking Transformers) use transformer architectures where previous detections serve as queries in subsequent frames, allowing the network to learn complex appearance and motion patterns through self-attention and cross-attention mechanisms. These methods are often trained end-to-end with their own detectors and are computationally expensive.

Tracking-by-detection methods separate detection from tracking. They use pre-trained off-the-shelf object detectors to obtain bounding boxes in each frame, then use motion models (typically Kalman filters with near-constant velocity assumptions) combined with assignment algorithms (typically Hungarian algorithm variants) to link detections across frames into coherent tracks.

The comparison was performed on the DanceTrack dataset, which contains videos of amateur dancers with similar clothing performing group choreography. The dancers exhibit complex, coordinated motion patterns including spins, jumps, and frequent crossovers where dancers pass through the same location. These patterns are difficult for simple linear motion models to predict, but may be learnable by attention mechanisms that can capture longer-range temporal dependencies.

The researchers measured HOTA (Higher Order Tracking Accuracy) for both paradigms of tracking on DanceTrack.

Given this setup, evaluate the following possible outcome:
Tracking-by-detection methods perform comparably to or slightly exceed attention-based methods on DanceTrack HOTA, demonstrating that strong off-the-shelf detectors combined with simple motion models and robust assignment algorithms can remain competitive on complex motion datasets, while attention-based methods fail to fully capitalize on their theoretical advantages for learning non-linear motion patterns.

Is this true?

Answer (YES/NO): YES